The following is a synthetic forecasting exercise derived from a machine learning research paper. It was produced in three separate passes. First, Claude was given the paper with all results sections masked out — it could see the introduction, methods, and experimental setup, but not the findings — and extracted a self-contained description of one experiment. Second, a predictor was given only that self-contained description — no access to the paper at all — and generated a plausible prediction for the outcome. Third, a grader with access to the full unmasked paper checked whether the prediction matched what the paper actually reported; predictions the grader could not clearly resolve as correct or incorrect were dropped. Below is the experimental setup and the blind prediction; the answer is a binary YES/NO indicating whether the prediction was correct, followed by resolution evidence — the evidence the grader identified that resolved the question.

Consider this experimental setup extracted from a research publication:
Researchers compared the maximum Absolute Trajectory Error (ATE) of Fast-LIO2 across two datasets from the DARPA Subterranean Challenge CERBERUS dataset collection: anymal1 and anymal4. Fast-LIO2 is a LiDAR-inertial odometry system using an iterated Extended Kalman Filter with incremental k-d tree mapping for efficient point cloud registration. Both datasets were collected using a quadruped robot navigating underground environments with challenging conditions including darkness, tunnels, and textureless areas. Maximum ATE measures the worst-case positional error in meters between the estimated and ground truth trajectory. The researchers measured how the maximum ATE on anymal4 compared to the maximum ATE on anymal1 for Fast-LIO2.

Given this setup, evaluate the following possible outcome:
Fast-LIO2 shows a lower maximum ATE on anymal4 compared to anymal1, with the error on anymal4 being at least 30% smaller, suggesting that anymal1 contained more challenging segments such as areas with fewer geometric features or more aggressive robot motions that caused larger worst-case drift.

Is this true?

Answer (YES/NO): NO